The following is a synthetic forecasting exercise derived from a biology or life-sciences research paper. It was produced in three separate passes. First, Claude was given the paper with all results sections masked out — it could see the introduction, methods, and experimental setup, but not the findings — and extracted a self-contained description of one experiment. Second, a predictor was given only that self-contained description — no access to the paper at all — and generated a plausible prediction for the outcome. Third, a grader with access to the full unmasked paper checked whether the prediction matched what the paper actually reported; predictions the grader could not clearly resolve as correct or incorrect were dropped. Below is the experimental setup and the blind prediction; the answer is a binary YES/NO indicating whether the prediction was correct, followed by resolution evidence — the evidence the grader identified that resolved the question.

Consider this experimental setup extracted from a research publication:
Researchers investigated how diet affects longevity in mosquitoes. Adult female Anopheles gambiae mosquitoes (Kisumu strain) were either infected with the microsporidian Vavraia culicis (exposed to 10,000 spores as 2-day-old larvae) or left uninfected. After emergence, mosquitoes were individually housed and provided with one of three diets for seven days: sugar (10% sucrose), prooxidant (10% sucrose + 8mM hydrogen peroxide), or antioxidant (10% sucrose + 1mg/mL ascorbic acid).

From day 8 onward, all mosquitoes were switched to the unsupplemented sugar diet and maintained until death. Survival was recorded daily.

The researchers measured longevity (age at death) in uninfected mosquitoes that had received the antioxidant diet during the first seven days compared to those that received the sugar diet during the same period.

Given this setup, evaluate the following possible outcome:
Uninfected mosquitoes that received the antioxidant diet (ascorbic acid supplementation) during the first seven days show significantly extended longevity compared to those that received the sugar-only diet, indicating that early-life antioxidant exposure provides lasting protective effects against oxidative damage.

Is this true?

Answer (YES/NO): NO